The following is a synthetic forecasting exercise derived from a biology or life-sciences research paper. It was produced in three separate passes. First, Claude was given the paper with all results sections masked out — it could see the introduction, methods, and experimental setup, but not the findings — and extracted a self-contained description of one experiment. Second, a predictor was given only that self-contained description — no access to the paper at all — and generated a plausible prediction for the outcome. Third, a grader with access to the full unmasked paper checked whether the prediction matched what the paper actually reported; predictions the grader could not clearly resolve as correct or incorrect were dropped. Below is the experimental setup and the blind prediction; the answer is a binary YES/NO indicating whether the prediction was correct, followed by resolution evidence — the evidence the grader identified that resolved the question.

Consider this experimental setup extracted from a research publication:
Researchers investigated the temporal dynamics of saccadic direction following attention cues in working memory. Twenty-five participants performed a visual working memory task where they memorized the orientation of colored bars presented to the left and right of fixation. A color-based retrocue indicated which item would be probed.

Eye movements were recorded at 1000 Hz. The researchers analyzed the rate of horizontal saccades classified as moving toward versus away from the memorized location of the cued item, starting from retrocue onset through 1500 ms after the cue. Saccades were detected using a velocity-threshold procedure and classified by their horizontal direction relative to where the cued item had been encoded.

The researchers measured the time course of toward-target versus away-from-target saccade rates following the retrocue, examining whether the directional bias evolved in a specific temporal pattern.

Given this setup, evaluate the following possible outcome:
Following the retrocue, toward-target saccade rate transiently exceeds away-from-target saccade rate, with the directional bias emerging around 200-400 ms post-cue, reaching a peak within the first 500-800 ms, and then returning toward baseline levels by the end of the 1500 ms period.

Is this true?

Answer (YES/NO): NO